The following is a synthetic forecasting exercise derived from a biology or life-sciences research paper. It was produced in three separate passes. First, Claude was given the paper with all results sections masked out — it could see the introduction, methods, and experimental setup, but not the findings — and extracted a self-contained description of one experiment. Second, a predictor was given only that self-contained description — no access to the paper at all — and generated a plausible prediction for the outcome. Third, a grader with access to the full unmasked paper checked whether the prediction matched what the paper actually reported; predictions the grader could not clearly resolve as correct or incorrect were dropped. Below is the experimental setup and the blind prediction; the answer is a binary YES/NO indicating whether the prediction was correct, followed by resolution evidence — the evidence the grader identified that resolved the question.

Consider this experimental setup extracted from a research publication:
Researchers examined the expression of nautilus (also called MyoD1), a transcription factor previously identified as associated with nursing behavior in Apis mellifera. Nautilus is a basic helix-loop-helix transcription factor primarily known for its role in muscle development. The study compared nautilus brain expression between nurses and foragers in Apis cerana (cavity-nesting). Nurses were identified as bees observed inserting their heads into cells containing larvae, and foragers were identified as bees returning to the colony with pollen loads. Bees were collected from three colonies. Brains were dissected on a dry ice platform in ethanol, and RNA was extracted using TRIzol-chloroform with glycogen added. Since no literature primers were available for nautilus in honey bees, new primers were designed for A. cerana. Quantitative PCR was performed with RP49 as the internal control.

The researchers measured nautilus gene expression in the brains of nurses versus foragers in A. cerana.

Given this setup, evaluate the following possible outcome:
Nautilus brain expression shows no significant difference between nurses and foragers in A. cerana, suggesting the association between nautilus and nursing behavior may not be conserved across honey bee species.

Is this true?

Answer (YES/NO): YES